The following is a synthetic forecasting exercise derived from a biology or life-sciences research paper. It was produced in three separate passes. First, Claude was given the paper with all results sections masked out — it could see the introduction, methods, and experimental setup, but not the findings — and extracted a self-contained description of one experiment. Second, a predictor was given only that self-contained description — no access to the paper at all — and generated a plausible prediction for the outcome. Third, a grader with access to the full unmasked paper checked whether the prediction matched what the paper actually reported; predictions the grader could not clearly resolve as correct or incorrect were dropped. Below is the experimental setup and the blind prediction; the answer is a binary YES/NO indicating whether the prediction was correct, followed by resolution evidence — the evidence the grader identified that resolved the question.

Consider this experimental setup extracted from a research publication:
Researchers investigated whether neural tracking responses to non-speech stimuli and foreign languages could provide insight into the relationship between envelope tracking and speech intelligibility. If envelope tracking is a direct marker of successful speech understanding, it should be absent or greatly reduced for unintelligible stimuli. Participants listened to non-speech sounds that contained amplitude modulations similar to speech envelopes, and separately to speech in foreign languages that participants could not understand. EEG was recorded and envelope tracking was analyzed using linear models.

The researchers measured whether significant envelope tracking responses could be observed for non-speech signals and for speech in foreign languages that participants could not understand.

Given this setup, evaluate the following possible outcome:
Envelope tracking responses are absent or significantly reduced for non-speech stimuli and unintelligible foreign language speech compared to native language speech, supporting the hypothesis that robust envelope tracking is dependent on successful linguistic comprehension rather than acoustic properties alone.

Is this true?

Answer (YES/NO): NO